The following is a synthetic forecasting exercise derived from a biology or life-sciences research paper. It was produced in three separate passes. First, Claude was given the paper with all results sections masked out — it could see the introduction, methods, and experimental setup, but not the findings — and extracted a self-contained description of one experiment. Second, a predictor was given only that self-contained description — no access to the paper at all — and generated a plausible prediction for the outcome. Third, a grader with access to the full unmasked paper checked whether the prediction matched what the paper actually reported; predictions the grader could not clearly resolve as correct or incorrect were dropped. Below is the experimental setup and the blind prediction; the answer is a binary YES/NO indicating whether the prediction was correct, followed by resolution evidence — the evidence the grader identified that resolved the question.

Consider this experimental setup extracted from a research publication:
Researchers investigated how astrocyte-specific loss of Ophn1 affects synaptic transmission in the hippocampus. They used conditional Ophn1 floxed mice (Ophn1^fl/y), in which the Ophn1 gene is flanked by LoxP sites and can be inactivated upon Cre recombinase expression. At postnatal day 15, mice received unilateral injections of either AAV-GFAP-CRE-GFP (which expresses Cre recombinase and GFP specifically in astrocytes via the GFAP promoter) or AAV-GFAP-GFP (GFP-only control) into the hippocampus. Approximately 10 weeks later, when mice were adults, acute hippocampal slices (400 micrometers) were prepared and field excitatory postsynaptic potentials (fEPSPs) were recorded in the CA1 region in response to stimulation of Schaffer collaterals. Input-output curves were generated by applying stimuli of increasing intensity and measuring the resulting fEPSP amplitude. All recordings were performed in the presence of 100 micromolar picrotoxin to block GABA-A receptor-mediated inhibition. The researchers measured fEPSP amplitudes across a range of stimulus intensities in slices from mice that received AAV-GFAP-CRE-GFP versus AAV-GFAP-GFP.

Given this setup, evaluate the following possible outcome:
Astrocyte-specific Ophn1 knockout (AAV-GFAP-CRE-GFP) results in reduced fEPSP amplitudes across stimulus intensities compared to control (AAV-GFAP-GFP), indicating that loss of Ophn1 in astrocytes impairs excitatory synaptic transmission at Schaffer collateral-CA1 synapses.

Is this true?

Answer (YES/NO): YES